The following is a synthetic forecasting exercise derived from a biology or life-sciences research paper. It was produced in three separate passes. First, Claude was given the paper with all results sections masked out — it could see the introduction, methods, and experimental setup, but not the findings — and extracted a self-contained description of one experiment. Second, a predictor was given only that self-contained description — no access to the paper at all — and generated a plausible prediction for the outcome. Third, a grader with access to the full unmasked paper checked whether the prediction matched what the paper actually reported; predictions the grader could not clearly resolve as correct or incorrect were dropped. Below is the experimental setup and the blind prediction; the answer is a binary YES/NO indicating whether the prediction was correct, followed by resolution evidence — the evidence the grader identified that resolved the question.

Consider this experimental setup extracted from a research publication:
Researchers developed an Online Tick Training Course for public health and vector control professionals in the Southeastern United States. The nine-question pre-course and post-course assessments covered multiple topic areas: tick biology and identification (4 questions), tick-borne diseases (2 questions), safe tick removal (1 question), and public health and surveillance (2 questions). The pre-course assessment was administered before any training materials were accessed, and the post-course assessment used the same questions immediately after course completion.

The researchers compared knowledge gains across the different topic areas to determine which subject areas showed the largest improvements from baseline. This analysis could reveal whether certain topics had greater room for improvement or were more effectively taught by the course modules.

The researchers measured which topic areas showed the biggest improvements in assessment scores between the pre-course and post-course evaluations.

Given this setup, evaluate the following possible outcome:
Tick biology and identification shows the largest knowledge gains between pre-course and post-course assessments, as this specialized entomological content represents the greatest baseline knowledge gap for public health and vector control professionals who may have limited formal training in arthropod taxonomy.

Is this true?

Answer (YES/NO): YES